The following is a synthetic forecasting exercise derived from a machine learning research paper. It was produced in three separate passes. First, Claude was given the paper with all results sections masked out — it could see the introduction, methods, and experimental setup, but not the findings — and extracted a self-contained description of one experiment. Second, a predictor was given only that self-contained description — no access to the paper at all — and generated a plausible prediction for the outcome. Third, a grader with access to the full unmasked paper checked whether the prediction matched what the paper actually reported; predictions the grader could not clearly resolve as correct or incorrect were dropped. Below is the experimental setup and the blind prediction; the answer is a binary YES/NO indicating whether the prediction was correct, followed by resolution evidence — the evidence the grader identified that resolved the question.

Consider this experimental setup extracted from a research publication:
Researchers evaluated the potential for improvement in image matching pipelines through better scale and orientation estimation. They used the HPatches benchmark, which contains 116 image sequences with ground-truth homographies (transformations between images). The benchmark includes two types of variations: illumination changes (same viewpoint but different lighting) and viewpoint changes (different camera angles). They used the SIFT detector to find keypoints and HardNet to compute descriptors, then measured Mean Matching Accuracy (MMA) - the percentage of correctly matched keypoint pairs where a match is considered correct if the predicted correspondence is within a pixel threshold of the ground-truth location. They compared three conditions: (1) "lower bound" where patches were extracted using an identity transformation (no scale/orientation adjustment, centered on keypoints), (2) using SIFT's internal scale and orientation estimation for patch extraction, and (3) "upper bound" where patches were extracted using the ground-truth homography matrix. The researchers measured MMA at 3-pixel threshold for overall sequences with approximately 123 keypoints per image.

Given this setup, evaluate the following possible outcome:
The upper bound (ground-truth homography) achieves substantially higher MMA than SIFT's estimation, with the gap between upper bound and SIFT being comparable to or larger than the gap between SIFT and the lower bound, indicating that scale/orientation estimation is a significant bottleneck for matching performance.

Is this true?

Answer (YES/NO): YES